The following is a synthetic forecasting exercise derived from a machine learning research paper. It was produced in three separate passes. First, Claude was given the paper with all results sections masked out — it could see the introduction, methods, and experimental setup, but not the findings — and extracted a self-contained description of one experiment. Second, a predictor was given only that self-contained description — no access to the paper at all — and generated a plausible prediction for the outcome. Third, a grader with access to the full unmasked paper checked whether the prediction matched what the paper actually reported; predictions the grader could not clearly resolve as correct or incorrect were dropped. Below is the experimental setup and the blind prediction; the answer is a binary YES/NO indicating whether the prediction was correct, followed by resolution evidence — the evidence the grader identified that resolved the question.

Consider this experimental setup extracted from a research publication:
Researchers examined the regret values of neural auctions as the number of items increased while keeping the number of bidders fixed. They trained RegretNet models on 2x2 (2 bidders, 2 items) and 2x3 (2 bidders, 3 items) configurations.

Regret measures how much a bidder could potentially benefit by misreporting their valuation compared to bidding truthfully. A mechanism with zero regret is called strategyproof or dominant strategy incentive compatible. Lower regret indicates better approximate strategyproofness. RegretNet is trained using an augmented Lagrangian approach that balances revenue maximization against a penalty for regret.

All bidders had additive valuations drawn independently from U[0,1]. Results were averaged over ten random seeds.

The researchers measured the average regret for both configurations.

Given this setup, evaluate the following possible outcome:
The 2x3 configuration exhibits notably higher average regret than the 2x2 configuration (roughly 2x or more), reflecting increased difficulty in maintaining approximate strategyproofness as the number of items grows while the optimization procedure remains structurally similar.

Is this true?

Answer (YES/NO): YES